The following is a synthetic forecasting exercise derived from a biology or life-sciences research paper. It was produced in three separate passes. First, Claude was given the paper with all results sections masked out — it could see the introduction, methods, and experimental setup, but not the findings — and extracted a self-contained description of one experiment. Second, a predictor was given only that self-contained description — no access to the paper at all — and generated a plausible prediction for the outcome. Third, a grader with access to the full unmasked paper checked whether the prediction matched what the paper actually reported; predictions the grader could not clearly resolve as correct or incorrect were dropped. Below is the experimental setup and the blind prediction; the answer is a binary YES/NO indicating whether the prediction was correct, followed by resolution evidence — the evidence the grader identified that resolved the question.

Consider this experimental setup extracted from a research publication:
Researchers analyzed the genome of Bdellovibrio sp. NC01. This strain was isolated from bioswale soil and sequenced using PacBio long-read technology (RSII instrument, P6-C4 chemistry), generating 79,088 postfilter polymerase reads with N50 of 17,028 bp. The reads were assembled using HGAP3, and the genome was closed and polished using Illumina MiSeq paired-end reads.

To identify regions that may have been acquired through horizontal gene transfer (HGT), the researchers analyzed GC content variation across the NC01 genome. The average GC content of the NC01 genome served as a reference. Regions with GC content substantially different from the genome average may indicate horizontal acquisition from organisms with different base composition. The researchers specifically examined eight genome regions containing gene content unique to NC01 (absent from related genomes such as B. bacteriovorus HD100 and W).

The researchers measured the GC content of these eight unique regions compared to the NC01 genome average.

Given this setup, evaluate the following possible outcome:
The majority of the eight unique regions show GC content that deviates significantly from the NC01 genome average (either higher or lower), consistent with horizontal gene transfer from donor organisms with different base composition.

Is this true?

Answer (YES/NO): NO